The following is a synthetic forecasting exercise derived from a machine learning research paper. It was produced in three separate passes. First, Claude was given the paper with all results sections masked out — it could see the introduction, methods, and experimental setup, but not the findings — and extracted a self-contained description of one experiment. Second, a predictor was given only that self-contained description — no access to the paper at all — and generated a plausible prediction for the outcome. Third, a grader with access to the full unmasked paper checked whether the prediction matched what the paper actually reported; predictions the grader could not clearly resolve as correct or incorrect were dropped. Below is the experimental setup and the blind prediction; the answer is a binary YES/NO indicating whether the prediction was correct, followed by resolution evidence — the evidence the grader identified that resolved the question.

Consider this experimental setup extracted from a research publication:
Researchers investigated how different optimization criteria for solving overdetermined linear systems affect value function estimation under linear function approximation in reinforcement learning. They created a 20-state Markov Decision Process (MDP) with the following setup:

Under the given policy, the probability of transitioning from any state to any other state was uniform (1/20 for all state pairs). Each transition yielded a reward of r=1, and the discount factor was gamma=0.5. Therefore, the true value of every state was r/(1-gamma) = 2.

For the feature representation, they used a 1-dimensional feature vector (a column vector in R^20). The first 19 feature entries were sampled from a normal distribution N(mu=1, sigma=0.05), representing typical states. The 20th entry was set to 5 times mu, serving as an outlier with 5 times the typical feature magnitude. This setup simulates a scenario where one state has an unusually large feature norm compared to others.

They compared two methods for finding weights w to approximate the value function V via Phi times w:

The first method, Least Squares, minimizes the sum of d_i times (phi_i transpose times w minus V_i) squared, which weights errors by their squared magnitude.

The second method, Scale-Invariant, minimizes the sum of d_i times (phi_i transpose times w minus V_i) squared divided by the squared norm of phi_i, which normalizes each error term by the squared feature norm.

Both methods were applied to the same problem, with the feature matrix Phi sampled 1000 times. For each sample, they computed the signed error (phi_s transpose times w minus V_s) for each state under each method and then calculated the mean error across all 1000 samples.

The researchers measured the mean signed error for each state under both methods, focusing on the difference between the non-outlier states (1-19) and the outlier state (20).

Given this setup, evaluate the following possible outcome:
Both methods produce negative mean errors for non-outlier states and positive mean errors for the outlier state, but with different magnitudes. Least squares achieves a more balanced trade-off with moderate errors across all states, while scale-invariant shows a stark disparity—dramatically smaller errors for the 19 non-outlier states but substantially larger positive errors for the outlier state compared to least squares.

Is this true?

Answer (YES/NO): NO